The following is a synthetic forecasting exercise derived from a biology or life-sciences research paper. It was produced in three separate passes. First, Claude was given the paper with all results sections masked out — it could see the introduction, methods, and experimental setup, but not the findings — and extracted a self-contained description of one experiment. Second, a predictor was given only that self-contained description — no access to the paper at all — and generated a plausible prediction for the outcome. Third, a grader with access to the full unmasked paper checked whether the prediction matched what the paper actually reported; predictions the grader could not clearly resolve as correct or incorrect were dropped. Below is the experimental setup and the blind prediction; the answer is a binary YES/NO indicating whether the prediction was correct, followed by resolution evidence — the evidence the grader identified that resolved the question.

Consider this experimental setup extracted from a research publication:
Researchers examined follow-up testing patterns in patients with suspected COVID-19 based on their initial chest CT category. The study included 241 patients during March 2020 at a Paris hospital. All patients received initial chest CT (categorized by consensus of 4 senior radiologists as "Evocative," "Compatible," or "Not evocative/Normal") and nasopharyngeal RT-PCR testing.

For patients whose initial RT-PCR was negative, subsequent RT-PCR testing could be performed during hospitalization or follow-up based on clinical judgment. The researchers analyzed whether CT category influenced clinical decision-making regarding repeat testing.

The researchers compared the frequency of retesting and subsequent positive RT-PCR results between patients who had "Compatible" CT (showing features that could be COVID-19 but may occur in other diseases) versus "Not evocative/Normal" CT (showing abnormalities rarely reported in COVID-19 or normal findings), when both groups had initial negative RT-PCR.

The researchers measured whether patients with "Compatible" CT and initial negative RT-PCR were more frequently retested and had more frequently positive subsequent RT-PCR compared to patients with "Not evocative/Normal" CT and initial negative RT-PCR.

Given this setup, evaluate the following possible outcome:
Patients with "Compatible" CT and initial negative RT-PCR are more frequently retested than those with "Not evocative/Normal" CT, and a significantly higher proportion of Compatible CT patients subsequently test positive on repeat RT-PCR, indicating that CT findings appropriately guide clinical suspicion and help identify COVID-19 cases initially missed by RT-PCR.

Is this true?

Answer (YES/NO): NO